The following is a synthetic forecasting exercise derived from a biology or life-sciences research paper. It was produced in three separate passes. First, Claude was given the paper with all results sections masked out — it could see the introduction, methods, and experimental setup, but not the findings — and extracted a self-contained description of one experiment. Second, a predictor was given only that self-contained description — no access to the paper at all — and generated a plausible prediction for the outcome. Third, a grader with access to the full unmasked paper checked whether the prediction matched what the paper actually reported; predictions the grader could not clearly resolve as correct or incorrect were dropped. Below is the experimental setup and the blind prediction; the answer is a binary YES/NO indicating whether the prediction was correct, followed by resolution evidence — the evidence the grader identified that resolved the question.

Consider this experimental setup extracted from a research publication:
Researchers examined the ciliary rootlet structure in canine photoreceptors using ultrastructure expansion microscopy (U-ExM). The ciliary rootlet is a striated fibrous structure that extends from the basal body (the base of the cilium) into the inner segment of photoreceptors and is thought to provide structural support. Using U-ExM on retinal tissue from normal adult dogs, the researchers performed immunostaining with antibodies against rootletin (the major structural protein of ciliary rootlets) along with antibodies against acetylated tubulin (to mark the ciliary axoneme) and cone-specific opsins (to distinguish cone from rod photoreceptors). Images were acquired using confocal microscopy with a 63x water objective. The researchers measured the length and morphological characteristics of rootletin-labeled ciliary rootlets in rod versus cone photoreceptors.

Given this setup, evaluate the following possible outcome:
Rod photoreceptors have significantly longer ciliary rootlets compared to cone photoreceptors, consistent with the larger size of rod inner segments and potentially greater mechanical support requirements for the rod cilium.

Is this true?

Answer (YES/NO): NO